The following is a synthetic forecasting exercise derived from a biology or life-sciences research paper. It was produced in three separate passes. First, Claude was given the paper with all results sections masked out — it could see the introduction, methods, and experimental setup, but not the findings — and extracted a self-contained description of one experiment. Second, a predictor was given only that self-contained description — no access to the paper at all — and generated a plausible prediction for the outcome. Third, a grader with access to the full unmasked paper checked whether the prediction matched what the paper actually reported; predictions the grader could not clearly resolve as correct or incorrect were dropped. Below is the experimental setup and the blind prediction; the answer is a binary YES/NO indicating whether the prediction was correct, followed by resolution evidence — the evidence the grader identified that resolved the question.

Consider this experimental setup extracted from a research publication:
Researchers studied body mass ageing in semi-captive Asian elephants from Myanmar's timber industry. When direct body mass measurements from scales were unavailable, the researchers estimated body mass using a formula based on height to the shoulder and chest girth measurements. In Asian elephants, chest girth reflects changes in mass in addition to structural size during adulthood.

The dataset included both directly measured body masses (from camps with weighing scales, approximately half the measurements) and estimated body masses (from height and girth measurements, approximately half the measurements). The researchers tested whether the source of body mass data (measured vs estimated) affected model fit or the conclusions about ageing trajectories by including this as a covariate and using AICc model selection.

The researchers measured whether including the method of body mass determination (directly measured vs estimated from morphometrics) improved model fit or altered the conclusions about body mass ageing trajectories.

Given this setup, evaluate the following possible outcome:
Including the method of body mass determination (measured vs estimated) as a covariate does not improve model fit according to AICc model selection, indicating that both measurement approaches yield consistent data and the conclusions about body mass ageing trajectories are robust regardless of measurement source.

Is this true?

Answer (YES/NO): YES